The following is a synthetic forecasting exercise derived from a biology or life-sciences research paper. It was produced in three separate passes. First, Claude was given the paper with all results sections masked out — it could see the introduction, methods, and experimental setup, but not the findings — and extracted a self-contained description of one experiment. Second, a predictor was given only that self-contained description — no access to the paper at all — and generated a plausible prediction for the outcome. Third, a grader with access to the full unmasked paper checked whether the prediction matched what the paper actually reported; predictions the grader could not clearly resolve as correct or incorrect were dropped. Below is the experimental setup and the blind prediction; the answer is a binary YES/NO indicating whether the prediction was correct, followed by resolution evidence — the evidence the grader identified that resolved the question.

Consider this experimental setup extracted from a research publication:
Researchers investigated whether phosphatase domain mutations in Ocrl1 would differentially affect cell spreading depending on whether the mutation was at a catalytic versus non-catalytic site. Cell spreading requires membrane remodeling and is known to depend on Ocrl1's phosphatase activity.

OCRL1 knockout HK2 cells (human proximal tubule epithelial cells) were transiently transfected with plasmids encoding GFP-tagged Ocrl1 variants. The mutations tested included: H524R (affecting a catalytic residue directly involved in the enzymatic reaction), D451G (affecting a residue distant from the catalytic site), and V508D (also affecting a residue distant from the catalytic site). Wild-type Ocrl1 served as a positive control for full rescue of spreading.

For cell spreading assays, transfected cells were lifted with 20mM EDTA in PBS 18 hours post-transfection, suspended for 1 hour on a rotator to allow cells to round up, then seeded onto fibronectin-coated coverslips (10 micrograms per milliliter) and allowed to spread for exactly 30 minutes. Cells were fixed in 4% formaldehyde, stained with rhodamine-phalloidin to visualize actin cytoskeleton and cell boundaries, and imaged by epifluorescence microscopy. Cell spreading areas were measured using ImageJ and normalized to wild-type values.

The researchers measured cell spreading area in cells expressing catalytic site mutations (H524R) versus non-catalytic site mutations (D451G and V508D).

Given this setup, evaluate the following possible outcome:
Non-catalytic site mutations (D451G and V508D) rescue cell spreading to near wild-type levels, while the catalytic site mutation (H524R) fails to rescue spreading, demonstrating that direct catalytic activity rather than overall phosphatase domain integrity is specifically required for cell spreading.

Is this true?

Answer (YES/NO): NO